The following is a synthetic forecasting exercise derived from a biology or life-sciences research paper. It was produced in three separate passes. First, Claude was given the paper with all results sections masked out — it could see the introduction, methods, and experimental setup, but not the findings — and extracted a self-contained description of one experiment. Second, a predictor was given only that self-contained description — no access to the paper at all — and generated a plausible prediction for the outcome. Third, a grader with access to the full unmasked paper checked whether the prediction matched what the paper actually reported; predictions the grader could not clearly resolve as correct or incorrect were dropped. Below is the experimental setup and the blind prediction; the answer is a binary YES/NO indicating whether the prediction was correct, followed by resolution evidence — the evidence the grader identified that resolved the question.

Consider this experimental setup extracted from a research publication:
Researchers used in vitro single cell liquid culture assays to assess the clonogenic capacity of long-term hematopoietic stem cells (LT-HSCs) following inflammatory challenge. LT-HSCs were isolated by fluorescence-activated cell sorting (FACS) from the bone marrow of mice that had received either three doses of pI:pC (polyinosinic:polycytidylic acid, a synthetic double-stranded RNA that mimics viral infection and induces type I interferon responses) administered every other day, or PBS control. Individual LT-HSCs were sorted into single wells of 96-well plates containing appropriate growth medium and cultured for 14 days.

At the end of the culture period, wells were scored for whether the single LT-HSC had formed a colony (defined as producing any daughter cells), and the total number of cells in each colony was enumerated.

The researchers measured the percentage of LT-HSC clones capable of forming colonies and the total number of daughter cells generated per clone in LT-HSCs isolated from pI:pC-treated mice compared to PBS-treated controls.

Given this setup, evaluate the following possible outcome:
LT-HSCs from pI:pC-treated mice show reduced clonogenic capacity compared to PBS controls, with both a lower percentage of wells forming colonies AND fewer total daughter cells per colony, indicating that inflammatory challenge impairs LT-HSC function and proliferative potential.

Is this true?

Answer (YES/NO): YES